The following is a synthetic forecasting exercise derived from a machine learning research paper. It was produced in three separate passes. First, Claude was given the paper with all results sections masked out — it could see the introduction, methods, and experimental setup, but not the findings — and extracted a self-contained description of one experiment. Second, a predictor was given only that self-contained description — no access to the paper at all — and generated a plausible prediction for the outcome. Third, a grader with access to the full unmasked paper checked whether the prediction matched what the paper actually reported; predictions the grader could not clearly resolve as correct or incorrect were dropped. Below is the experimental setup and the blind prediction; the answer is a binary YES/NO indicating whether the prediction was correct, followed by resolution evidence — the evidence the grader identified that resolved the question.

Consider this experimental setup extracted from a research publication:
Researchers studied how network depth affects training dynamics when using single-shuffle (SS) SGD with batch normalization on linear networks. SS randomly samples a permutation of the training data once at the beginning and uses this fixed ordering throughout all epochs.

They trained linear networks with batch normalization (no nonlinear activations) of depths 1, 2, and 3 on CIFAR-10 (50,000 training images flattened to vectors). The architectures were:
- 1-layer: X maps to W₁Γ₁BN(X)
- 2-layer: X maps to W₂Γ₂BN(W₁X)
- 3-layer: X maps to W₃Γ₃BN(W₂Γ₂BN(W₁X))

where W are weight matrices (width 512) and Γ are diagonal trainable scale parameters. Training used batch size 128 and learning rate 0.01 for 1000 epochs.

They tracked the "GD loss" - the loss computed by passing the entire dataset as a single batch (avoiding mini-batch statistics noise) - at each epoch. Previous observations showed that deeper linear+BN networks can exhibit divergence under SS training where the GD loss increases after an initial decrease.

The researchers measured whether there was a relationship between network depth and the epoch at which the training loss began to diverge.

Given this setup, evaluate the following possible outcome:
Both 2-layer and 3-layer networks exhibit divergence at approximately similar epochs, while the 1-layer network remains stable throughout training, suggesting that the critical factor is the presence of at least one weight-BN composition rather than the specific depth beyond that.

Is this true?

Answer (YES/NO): NO